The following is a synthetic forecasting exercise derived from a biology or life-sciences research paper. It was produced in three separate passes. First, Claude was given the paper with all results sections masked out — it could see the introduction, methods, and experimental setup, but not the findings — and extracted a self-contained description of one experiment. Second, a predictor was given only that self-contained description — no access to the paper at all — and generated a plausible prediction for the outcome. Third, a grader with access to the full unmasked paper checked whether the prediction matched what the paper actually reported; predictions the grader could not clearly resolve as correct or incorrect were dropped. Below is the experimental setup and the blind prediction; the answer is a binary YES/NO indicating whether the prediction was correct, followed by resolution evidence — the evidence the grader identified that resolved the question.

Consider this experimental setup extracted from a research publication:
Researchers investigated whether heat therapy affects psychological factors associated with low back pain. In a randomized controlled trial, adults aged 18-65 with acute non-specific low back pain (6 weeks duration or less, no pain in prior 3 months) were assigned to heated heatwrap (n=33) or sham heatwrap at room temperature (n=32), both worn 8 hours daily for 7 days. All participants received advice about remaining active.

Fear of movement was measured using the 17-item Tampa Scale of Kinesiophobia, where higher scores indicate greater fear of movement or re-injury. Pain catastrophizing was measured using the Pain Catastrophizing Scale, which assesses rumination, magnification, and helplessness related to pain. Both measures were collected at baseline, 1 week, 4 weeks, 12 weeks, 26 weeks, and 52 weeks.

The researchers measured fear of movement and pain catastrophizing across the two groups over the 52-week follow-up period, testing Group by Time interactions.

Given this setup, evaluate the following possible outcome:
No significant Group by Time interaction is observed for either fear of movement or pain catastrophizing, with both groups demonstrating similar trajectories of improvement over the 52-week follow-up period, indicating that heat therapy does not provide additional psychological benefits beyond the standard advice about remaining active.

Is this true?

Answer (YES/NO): YES